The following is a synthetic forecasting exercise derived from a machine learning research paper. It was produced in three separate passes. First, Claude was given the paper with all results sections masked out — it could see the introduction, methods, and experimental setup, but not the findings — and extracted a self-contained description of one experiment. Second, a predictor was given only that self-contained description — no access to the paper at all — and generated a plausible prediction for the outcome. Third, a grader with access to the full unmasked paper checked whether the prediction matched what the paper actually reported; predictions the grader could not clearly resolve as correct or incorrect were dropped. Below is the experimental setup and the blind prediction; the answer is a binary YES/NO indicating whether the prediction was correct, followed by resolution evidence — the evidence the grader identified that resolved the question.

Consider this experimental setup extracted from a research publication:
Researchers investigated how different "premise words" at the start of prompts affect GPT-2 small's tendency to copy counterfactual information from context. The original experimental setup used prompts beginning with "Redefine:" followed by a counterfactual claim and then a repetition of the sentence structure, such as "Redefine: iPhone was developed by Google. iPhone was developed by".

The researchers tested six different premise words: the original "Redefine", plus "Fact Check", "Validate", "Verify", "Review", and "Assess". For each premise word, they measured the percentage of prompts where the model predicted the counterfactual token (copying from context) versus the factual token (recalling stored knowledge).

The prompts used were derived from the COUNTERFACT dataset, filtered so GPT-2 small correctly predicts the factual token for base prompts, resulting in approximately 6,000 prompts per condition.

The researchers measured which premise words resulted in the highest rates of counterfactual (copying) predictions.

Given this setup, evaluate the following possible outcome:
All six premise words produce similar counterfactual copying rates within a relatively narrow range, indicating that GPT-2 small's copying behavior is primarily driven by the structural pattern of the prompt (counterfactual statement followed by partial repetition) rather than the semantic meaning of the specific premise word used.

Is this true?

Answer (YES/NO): NO